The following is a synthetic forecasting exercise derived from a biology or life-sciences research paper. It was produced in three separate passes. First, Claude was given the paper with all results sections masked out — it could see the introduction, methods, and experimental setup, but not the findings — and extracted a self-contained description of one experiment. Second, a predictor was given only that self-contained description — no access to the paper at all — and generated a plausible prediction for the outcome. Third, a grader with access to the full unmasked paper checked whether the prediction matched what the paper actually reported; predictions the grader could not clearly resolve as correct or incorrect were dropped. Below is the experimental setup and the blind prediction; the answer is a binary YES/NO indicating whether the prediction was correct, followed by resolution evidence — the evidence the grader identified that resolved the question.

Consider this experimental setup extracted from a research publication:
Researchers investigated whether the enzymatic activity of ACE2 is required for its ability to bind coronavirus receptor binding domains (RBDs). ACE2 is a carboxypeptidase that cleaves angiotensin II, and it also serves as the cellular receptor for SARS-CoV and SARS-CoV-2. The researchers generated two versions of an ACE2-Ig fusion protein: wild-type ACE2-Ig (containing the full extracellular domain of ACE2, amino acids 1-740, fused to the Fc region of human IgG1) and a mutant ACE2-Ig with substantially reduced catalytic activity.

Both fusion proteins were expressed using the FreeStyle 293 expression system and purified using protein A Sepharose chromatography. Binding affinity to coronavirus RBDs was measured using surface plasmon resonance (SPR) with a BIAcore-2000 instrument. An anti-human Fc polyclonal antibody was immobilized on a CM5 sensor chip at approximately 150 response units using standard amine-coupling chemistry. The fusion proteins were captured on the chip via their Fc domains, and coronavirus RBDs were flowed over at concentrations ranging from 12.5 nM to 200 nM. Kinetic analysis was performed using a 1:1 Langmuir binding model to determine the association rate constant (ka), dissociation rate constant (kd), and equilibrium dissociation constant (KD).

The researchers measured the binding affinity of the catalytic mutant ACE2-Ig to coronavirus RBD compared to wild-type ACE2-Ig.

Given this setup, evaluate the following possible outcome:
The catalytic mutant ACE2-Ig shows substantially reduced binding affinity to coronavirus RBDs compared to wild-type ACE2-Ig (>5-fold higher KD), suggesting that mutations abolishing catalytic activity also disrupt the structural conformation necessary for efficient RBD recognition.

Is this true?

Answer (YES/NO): NO